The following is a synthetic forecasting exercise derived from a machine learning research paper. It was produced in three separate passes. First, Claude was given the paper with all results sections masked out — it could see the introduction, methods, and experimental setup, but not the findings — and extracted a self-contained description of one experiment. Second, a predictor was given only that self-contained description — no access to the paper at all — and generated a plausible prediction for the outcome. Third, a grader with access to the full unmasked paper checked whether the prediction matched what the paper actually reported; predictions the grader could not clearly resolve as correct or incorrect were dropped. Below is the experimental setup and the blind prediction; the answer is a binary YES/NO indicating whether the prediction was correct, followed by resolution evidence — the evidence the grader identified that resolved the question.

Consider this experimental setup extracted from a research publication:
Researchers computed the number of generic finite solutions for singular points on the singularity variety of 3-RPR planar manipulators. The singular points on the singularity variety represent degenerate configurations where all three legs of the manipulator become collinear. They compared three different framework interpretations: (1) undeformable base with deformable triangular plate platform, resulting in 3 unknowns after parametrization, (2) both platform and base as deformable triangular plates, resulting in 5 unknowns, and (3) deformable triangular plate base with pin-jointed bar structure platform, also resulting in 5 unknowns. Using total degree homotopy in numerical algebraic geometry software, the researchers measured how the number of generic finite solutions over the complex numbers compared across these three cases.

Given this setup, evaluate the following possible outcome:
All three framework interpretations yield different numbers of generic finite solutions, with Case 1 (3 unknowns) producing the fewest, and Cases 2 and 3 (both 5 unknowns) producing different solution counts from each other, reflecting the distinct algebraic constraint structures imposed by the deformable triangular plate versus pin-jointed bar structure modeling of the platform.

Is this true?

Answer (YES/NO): NO